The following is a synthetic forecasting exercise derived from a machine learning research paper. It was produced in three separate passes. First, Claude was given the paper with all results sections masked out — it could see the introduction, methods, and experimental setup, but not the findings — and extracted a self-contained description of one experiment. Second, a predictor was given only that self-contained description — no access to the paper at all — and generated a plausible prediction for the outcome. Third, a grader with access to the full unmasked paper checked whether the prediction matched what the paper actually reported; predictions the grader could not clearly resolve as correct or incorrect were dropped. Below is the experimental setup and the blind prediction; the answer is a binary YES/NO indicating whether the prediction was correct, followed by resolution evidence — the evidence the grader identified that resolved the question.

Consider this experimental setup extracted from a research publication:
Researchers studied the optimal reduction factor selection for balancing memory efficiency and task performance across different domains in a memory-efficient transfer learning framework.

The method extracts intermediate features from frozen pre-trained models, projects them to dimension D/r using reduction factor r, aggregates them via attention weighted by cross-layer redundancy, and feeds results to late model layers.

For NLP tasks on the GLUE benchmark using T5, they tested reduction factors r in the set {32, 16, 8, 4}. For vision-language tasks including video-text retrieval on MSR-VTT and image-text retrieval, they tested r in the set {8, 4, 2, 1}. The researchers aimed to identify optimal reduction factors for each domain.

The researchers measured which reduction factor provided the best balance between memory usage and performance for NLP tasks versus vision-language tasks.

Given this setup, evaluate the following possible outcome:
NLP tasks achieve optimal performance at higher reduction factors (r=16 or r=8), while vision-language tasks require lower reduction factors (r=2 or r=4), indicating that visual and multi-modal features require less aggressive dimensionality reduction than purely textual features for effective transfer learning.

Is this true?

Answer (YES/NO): YES